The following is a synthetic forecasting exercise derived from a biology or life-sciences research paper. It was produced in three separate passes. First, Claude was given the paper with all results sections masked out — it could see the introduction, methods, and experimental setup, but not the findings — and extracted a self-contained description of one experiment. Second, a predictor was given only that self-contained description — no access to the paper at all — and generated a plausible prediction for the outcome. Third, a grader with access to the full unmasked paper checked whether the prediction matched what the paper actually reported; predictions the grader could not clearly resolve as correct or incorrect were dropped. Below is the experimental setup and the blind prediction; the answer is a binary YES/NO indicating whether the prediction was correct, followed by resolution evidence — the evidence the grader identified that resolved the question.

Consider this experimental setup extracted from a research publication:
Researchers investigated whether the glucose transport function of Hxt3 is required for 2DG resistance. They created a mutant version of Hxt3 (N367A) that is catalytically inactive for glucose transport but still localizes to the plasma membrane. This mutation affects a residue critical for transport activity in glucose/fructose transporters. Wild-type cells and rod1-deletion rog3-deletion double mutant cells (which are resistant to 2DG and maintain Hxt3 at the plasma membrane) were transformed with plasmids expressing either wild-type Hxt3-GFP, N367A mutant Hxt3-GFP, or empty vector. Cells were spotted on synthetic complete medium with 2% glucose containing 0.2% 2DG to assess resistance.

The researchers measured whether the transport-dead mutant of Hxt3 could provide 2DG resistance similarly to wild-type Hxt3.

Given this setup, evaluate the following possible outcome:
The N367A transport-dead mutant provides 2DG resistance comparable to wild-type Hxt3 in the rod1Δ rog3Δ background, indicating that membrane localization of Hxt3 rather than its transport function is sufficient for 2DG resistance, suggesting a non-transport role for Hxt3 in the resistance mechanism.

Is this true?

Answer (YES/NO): NO